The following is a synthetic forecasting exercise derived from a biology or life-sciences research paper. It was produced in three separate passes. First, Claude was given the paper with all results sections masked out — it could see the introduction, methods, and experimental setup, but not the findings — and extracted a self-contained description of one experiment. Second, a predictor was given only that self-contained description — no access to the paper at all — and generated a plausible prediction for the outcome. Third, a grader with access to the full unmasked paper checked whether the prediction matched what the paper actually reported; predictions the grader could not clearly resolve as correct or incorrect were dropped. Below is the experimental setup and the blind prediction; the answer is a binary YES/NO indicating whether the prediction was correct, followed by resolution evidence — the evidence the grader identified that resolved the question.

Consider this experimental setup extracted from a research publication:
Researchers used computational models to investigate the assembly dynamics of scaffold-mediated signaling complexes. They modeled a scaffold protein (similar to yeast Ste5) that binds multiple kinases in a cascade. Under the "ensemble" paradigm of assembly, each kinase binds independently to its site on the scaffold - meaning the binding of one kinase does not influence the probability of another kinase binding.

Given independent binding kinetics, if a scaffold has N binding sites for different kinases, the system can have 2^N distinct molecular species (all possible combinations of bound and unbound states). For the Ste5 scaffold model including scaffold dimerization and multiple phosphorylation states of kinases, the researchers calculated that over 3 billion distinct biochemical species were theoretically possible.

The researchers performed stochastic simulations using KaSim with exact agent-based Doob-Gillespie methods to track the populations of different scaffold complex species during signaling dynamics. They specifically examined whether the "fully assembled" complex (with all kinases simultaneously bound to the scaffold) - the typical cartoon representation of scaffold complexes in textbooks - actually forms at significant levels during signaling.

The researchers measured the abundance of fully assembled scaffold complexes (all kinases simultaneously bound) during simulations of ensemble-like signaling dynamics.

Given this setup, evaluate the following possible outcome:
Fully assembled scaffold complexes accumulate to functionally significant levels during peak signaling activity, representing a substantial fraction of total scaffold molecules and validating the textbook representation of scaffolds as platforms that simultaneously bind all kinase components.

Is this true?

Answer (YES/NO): NO